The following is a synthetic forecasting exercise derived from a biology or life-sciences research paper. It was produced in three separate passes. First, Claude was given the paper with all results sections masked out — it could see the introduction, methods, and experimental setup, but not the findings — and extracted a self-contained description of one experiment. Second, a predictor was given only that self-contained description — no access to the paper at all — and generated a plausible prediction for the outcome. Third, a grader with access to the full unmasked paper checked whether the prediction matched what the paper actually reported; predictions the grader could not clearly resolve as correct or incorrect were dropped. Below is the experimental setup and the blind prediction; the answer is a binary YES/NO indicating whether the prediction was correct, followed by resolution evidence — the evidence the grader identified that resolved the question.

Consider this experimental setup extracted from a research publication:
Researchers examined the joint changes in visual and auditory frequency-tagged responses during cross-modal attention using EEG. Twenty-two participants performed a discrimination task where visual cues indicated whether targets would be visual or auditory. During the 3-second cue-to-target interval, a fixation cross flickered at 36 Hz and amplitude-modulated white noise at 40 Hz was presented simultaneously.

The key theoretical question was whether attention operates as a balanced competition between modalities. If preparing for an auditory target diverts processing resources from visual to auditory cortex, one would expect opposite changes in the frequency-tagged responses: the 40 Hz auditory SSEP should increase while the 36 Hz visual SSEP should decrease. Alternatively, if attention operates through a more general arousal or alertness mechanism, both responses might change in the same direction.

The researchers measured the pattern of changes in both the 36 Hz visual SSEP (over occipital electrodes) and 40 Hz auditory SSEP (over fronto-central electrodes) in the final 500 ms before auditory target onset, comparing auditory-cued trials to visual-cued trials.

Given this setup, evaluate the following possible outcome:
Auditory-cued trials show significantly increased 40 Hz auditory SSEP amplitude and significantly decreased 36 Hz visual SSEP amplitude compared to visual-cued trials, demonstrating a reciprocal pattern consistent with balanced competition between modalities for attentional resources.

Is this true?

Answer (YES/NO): NO